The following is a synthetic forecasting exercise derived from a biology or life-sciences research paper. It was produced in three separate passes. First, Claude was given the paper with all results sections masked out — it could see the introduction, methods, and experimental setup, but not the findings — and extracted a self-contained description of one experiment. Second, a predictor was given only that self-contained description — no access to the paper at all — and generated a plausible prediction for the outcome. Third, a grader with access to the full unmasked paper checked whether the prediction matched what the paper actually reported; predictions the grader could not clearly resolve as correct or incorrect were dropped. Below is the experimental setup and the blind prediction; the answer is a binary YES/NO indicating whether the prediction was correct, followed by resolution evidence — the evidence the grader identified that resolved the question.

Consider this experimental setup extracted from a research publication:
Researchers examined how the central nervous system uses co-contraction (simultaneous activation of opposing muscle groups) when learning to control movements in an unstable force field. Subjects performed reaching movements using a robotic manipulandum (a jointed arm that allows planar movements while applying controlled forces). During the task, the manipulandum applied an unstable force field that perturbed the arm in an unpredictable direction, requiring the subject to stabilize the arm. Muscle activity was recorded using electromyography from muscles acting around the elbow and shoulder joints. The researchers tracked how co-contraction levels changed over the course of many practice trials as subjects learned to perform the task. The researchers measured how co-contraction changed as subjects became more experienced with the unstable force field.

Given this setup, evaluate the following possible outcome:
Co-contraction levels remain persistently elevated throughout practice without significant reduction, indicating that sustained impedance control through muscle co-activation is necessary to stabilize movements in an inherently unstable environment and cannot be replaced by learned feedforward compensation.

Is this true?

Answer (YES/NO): NO